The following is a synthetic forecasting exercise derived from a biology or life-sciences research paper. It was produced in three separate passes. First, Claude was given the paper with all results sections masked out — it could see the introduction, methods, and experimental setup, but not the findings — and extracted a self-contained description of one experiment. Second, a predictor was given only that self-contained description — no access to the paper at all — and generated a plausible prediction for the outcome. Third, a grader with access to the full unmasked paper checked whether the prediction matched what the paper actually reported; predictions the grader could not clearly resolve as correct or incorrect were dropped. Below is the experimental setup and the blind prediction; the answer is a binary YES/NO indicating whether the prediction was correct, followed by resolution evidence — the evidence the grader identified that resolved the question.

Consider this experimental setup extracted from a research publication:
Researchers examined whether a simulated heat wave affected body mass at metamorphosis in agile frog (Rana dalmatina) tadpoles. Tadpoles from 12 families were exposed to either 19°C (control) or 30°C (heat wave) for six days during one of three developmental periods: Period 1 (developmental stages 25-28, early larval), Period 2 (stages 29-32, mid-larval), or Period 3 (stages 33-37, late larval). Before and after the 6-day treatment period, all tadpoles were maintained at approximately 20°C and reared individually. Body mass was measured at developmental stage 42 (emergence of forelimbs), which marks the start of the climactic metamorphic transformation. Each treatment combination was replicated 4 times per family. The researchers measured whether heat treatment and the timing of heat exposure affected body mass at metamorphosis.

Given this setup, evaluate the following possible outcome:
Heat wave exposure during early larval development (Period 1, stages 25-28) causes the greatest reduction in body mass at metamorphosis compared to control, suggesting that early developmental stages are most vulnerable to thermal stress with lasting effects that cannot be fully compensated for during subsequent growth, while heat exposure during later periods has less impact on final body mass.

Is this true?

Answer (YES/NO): NO